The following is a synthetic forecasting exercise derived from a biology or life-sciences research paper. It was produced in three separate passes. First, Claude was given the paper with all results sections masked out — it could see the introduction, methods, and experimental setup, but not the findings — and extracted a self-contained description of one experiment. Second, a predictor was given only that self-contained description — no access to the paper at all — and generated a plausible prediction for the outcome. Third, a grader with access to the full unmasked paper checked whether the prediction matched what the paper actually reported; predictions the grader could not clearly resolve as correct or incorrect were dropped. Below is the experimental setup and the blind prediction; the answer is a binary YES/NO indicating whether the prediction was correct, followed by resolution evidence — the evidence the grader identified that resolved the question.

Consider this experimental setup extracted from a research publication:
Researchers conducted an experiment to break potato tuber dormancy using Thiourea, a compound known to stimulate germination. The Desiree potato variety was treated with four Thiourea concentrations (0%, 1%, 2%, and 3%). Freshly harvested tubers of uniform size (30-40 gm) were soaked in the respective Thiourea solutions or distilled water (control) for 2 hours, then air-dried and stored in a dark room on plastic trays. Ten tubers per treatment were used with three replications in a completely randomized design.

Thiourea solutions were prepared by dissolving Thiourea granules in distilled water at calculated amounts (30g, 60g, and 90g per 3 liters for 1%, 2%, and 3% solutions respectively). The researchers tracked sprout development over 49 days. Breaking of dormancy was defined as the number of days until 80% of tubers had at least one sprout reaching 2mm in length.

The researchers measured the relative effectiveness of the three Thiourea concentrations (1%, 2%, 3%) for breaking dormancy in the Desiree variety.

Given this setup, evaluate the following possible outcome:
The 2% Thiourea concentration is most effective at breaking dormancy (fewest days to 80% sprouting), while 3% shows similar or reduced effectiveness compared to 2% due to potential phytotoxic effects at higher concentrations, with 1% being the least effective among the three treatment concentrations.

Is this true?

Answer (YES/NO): NO